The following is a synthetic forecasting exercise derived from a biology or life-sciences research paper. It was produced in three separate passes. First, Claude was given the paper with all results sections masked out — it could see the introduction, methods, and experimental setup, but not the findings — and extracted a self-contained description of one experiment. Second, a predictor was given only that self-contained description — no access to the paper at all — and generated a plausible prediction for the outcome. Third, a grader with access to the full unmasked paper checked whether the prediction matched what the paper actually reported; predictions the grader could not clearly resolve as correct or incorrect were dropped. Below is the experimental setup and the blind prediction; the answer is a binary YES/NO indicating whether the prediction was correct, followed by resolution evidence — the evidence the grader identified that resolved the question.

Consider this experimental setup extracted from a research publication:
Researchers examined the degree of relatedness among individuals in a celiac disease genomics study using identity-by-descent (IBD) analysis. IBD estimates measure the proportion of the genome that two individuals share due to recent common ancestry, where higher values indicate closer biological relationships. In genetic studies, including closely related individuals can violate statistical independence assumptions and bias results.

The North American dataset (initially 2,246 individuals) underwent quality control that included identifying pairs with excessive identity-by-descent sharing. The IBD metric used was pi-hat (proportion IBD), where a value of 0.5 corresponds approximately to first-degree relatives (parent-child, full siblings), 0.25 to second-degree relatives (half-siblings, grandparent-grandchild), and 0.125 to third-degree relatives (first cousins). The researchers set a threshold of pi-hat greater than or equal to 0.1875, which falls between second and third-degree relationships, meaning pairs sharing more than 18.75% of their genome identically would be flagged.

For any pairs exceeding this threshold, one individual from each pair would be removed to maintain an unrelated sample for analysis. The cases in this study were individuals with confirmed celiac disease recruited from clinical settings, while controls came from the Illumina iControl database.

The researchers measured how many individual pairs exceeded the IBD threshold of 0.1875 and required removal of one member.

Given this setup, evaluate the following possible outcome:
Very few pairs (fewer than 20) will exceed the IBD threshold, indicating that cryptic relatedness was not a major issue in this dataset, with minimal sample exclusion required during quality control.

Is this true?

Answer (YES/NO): YES